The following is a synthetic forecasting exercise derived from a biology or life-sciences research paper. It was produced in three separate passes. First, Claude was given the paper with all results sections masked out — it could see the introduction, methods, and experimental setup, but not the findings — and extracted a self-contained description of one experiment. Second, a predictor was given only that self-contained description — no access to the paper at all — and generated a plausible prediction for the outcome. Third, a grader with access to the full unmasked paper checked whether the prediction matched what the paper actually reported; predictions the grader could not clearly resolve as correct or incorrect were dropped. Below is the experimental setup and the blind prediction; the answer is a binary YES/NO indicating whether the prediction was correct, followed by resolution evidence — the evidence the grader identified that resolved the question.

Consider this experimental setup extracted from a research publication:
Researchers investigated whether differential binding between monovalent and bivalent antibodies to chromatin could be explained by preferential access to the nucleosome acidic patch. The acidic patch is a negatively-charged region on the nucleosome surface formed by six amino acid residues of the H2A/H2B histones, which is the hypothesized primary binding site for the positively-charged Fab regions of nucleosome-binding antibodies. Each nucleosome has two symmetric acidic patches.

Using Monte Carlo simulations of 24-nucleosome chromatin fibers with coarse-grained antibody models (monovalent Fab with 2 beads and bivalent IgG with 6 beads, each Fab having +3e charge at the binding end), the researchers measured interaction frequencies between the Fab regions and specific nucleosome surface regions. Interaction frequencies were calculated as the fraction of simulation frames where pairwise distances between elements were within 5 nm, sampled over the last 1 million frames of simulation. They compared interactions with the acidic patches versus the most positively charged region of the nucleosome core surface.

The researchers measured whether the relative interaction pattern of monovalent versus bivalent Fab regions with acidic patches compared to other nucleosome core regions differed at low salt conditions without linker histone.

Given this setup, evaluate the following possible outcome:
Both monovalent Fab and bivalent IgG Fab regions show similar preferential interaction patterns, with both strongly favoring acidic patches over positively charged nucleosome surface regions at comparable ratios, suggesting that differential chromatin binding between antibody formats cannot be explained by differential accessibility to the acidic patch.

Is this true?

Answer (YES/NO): NO